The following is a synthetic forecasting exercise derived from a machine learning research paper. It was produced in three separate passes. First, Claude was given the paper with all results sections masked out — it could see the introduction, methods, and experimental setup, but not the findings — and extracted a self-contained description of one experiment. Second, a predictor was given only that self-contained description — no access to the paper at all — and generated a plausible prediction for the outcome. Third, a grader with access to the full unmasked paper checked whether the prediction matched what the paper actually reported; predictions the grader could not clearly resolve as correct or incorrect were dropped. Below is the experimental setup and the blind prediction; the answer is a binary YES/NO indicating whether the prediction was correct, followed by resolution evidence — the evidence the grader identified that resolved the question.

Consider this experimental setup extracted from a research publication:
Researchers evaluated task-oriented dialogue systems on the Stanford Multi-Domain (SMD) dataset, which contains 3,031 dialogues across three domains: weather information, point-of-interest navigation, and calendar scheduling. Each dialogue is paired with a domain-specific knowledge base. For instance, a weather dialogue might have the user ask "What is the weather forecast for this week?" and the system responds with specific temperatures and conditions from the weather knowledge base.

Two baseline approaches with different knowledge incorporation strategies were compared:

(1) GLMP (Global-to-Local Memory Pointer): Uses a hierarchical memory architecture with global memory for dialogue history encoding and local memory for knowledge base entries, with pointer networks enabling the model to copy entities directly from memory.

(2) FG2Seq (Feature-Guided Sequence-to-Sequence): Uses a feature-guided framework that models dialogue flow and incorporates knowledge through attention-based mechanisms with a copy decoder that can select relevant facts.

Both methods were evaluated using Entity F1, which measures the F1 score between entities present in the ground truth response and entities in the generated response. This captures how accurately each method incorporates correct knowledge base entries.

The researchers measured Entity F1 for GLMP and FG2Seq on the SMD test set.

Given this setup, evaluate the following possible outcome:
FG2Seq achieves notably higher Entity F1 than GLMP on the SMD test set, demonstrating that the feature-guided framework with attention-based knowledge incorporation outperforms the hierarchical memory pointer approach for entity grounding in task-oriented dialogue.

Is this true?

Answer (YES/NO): NO